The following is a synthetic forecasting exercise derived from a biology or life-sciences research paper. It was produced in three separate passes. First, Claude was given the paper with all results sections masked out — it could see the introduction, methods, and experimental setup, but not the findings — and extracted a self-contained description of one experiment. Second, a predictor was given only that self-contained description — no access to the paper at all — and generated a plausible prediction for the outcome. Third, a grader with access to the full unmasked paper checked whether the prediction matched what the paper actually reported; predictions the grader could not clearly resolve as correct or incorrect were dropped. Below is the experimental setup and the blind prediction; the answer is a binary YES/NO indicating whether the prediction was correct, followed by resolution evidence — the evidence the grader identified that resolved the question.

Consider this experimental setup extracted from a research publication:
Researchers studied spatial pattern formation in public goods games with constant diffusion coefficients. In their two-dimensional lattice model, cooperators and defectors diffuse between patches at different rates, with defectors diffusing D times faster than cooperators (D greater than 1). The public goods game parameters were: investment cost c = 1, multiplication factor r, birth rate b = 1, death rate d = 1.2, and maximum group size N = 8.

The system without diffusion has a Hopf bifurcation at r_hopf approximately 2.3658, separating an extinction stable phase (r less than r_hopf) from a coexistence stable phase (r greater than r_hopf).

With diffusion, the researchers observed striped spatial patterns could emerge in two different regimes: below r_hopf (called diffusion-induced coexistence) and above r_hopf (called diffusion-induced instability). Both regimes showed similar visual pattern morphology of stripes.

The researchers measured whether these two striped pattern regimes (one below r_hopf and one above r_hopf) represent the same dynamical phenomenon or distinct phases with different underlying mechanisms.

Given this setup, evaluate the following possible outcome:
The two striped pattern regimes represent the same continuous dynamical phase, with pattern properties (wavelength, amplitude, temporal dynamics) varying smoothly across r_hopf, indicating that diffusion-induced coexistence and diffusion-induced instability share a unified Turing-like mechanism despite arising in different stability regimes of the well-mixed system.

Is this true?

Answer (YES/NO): NO